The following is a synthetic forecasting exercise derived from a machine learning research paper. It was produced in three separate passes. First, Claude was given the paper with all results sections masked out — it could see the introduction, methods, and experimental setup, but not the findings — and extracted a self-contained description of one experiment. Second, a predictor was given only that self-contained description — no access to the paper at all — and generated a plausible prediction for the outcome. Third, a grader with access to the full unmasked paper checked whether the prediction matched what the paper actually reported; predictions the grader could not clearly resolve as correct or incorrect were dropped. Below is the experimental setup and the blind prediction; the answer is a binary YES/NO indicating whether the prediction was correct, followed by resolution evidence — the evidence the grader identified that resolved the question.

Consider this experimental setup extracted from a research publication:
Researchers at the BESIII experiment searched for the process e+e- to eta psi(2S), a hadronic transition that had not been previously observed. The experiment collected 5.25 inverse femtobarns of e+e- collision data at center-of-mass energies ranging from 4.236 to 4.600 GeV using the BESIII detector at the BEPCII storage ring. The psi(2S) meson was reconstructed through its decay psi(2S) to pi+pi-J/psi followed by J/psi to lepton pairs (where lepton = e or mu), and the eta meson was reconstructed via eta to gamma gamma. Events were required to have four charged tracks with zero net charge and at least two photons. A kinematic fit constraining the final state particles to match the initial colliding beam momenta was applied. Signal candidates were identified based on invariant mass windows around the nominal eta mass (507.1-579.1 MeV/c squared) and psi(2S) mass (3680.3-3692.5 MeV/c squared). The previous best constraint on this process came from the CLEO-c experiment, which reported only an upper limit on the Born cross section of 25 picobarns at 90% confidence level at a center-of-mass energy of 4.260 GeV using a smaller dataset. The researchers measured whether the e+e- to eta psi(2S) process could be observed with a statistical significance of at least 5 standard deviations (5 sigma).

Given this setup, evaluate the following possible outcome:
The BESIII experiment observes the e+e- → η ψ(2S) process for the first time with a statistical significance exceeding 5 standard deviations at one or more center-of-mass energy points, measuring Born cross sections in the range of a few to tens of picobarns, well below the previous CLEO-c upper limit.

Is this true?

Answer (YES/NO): NO